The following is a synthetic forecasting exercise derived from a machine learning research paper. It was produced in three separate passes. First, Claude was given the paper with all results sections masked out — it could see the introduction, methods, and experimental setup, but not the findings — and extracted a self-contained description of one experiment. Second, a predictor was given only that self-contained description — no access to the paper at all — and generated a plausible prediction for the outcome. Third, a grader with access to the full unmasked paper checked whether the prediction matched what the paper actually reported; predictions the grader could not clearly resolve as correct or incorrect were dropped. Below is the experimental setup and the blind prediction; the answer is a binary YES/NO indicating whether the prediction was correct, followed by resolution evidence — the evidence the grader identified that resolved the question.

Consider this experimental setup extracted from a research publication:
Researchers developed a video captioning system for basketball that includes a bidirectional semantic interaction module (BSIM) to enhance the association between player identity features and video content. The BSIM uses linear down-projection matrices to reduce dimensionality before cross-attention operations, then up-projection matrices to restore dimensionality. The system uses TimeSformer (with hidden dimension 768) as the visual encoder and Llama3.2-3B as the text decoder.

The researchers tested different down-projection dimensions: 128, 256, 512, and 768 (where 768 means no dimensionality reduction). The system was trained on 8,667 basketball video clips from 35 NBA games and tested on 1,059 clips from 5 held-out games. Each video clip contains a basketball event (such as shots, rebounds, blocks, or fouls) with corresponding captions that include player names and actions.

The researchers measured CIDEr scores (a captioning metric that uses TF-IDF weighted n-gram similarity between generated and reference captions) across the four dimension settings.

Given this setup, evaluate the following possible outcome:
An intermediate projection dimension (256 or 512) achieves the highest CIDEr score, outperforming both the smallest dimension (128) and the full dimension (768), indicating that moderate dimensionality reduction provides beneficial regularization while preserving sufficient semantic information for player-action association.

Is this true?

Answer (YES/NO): NO